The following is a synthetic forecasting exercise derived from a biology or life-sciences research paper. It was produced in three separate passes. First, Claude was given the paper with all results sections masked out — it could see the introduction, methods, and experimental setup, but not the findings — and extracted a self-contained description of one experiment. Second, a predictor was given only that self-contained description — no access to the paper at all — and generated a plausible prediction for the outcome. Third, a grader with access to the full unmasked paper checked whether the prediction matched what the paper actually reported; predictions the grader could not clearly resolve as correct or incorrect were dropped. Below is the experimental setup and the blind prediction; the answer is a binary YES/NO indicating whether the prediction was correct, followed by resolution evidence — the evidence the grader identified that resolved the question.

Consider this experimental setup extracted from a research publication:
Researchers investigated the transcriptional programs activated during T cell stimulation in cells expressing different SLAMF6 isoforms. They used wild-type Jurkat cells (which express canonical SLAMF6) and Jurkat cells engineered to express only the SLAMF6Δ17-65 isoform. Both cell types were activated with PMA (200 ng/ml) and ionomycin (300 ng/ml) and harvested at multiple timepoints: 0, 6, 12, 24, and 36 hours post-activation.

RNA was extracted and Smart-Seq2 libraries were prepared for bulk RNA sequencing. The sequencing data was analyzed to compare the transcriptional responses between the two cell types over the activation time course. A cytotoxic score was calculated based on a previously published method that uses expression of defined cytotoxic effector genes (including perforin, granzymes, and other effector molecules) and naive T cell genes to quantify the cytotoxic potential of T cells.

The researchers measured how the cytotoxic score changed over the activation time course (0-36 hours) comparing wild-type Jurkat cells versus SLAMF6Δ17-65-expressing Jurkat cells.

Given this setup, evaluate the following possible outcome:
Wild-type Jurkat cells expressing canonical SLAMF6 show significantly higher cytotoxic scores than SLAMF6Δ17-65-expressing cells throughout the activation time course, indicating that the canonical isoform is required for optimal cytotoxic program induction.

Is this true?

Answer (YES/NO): NO